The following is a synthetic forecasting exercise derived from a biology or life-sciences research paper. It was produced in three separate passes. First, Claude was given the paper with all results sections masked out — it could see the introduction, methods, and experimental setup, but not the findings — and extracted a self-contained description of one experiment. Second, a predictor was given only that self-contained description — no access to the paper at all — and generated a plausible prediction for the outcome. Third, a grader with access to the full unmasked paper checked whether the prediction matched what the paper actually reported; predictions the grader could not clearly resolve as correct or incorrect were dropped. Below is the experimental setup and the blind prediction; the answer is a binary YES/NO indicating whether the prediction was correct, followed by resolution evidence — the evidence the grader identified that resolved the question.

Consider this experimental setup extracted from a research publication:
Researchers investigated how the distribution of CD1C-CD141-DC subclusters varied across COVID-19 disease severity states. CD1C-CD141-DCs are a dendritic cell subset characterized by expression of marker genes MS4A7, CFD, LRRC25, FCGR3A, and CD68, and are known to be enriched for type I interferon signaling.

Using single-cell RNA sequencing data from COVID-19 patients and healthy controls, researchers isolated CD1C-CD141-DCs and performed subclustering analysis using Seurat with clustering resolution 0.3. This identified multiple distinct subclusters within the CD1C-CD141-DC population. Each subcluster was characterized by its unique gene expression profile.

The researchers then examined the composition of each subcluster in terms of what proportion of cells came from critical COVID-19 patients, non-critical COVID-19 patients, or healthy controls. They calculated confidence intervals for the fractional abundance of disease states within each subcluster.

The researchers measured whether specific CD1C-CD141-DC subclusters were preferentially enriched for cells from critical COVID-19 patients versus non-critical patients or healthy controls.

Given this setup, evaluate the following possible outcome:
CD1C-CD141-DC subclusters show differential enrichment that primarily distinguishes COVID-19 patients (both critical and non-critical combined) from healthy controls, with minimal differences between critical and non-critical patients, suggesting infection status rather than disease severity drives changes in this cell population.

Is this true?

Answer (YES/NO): NO